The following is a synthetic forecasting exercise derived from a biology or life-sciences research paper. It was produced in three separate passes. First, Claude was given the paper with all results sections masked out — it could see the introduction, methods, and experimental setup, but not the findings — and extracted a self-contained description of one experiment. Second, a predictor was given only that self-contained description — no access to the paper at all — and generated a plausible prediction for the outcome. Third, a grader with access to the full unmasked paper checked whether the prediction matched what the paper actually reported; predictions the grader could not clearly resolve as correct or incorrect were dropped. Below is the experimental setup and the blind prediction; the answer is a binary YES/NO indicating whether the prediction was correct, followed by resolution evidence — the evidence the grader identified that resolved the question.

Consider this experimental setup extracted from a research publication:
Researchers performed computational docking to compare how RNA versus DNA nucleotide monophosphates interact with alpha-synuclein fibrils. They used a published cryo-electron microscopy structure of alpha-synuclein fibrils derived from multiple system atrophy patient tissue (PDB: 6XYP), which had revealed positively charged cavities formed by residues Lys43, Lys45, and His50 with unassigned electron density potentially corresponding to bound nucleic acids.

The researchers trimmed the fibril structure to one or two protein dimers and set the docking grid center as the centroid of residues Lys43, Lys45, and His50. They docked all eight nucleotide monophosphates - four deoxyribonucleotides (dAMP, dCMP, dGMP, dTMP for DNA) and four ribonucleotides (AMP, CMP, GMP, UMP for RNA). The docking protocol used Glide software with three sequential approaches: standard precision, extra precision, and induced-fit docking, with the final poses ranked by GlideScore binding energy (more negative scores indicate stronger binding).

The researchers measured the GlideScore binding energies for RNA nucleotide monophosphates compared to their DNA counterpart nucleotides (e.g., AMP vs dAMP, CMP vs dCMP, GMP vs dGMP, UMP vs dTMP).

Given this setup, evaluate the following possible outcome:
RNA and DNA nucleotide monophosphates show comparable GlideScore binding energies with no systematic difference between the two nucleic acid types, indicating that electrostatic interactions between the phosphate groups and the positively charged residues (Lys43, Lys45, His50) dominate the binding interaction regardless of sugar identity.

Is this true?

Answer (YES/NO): NO